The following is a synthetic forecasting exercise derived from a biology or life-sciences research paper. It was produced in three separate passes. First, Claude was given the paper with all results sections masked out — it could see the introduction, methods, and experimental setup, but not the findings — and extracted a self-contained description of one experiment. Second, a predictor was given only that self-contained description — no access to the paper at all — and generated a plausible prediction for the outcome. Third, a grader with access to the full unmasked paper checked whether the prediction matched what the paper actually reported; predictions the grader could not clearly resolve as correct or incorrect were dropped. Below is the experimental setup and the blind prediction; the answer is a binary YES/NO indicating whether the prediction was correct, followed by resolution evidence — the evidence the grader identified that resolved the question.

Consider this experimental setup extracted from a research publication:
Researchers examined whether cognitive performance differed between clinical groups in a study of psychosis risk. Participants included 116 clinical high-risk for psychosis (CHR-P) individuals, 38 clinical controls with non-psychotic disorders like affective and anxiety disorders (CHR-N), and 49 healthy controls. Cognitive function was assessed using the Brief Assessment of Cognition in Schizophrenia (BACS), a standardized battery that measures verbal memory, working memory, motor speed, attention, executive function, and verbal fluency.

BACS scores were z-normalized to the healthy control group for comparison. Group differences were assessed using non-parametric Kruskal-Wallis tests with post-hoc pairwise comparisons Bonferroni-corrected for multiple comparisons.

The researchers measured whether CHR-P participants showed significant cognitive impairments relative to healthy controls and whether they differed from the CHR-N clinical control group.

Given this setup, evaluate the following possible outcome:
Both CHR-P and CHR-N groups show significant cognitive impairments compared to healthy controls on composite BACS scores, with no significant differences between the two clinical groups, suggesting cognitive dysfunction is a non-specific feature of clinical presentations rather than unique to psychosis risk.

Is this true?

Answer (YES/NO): NO